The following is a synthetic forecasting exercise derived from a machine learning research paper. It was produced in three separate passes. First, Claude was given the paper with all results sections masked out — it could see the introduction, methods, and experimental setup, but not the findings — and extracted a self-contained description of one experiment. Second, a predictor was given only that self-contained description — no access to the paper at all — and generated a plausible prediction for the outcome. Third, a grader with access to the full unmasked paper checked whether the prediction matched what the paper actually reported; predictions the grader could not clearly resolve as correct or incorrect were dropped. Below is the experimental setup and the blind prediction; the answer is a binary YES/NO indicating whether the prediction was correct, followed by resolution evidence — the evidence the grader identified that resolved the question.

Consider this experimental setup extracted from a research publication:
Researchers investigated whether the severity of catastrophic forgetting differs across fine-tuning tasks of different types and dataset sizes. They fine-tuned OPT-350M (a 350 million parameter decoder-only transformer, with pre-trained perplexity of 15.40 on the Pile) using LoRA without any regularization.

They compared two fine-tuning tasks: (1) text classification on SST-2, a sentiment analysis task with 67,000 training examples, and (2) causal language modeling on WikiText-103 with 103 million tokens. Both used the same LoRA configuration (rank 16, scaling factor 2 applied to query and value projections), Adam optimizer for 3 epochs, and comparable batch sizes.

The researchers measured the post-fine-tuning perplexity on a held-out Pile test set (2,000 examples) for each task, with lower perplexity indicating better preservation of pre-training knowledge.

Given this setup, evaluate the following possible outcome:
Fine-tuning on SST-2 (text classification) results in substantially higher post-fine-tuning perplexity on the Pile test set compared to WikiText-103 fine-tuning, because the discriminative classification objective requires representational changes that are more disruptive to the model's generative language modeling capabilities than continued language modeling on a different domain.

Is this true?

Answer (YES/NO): NO